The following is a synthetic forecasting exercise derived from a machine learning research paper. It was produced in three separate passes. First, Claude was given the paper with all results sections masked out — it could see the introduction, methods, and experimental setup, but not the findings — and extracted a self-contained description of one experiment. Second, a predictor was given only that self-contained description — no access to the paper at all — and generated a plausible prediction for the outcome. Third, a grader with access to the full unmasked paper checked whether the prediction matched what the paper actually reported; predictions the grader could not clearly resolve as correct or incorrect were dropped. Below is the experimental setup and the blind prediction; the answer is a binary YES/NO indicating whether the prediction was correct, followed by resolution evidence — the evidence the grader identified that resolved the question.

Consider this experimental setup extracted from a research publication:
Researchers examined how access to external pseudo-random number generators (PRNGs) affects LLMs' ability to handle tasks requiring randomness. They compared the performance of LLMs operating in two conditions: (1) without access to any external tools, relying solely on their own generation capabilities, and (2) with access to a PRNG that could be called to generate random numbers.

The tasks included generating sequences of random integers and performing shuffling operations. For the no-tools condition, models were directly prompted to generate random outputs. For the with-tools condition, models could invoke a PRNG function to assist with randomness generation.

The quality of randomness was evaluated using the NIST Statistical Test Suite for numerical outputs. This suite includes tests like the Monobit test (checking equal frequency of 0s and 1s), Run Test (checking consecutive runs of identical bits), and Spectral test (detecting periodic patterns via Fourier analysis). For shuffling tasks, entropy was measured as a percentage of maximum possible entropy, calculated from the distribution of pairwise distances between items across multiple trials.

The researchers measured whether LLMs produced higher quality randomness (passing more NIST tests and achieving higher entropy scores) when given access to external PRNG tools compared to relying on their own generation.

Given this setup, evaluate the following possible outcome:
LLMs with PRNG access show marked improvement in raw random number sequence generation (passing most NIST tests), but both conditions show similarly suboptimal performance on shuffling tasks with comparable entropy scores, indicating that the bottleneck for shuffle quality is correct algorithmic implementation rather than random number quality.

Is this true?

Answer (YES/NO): NO